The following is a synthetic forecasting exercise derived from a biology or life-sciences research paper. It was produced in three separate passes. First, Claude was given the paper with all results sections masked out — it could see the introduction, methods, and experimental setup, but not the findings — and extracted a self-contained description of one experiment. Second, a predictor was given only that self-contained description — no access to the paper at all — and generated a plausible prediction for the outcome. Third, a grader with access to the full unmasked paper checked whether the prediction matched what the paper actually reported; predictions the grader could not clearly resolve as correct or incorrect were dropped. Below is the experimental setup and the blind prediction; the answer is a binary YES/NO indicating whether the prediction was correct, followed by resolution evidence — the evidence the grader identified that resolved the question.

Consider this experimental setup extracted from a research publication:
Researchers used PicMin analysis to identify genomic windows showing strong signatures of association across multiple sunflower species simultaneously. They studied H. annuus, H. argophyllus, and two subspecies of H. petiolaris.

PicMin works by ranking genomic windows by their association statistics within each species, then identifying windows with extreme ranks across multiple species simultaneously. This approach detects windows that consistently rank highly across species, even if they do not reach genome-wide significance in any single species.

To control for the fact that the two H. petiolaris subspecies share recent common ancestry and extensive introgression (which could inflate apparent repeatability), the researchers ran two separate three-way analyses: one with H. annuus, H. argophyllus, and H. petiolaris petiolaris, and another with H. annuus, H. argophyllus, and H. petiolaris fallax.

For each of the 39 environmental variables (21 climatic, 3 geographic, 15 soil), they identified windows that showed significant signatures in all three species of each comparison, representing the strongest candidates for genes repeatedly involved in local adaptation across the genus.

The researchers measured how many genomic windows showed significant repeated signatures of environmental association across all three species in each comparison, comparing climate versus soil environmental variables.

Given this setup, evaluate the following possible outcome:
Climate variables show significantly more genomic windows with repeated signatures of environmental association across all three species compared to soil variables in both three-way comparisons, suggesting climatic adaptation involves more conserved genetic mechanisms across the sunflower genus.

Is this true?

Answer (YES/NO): YES